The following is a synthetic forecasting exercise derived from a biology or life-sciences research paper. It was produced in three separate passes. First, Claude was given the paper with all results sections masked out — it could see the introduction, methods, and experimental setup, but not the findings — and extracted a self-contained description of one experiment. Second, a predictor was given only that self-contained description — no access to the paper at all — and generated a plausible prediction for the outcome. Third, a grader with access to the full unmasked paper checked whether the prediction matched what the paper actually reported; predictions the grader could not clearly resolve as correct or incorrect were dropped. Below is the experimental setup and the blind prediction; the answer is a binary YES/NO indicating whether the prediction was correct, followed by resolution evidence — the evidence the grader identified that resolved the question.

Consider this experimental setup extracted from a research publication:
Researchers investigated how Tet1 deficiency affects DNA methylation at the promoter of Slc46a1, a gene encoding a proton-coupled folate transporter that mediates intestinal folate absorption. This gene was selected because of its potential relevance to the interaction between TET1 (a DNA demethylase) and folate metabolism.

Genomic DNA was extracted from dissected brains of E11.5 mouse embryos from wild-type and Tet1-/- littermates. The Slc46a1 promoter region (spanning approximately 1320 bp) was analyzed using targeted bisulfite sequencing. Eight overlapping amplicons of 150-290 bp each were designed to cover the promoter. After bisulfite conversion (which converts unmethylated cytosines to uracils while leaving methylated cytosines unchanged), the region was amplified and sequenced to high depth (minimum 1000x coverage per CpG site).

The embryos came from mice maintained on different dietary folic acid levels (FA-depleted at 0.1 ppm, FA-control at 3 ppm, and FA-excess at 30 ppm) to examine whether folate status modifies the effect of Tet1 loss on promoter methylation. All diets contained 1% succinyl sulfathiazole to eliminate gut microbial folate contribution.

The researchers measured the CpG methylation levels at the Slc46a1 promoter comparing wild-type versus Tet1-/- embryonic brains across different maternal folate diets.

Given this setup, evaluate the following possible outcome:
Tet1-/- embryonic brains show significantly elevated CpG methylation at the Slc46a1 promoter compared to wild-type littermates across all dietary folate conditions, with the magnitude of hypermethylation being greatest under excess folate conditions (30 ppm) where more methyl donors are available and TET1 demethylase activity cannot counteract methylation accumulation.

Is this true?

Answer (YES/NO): NO